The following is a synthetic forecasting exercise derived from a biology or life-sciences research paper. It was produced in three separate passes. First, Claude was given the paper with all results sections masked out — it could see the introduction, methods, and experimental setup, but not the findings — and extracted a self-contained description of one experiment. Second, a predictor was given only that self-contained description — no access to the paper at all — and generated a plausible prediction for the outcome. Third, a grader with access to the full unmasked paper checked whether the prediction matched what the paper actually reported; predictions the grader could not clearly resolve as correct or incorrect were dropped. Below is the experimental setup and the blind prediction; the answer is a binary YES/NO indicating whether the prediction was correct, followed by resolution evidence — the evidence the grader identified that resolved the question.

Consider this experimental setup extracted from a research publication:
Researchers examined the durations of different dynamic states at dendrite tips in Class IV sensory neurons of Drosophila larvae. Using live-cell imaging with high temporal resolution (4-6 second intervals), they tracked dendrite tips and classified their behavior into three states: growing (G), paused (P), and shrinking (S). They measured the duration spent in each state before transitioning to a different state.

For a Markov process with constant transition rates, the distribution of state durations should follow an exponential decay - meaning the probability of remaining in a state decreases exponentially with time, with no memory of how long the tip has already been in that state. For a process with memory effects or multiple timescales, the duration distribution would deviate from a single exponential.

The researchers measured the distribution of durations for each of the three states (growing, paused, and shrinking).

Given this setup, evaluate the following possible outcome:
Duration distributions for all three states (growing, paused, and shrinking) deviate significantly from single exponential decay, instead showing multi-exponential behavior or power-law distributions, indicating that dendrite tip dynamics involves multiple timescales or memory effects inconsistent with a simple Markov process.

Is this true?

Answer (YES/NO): NO